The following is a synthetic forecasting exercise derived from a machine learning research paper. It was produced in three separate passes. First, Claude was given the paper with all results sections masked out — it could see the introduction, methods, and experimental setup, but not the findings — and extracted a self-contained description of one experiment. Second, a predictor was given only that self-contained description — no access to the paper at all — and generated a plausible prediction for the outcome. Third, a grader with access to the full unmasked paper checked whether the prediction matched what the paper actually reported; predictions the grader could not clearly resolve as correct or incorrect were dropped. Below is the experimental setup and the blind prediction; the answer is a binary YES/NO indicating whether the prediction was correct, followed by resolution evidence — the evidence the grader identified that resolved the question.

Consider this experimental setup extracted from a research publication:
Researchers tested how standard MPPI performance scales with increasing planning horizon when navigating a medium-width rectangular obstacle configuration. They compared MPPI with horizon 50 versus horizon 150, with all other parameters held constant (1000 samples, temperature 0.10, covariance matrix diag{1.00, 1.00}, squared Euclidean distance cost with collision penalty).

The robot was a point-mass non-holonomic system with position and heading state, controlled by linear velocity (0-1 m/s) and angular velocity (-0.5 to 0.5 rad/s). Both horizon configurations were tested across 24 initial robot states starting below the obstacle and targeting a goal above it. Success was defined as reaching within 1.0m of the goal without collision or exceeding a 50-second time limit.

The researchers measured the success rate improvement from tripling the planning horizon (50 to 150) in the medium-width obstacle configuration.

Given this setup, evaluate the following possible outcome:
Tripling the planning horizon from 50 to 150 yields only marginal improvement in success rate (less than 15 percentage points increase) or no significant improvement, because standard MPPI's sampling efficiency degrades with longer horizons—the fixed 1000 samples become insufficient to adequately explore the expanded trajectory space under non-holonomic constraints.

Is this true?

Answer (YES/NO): NO